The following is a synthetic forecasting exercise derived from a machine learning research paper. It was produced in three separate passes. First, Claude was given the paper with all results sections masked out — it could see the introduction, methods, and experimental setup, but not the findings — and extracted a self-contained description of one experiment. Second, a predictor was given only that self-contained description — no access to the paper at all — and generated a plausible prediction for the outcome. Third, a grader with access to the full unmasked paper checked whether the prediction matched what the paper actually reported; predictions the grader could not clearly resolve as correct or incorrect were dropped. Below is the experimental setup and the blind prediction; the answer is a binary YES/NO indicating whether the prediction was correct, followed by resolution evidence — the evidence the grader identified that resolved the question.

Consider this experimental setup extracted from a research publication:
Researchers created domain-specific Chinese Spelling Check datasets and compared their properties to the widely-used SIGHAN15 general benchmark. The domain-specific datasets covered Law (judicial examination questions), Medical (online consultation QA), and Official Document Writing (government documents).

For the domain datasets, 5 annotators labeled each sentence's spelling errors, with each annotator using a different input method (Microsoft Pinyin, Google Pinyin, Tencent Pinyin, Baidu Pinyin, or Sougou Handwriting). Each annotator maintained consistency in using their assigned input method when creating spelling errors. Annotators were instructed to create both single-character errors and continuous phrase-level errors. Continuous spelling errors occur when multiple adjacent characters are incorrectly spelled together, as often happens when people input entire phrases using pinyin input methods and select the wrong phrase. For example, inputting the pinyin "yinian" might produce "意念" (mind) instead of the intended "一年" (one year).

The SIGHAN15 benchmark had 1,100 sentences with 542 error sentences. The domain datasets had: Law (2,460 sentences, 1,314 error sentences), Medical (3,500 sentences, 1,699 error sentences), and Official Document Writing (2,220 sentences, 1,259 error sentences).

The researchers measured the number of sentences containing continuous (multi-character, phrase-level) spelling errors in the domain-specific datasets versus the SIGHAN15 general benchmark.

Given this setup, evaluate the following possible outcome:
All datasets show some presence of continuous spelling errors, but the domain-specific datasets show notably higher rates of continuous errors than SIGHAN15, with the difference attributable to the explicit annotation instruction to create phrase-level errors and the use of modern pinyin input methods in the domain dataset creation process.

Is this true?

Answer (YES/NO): YES